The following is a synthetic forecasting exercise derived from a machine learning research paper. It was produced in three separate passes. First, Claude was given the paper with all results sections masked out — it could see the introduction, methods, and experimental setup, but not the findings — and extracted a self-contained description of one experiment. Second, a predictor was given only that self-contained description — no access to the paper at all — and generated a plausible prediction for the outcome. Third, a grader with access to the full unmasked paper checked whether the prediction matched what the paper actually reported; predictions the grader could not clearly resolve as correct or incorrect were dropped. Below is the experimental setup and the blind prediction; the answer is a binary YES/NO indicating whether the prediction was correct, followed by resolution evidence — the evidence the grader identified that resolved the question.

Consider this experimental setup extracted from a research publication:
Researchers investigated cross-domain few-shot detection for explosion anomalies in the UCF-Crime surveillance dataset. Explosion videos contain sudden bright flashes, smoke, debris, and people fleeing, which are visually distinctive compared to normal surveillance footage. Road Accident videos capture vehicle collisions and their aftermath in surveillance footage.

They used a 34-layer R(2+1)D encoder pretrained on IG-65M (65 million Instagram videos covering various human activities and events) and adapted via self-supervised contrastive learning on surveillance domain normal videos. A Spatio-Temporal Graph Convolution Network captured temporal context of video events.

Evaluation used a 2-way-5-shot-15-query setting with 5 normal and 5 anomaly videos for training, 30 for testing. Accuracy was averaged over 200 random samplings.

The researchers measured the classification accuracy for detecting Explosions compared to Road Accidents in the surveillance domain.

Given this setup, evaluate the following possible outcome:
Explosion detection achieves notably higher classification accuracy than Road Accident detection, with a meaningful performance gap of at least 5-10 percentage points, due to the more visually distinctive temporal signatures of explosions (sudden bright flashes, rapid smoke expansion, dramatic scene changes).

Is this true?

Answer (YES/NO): NO